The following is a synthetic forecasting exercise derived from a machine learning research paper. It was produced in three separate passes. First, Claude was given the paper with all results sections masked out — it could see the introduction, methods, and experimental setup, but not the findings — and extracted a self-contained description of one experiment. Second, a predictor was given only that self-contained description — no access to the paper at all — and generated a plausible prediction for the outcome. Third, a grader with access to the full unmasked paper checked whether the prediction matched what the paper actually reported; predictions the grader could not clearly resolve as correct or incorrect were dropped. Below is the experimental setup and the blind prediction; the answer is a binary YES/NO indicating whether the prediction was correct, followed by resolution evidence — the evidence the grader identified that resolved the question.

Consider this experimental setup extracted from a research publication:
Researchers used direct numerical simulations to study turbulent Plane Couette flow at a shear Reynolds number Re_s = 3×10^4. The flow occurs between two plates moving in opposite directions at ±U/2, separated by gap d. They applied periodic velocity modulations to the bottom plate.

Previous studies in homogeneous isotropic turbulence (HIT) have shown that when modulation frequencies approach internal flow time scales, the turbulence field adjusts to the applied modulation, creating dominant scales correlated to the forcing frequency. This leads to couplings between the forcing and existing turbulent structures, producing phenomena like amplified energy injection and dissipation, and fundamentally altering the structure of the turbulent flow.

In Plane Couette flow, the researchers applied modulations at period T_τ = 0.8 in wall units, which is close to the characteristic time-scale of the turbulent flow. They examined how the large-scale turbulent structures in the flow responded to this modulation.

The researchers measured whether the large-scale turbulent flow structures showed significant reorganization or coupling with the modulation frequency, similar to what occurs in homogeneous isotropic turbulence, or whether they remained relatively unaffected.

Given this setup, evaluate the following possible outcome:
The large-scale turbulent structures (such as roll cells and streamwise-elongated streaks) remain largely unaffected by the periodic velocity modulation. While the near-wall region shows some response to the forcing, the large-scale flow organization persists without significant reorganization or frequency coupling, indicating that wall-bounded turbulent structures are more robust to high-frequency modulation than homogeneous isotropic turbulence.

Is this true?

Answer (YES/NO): YES